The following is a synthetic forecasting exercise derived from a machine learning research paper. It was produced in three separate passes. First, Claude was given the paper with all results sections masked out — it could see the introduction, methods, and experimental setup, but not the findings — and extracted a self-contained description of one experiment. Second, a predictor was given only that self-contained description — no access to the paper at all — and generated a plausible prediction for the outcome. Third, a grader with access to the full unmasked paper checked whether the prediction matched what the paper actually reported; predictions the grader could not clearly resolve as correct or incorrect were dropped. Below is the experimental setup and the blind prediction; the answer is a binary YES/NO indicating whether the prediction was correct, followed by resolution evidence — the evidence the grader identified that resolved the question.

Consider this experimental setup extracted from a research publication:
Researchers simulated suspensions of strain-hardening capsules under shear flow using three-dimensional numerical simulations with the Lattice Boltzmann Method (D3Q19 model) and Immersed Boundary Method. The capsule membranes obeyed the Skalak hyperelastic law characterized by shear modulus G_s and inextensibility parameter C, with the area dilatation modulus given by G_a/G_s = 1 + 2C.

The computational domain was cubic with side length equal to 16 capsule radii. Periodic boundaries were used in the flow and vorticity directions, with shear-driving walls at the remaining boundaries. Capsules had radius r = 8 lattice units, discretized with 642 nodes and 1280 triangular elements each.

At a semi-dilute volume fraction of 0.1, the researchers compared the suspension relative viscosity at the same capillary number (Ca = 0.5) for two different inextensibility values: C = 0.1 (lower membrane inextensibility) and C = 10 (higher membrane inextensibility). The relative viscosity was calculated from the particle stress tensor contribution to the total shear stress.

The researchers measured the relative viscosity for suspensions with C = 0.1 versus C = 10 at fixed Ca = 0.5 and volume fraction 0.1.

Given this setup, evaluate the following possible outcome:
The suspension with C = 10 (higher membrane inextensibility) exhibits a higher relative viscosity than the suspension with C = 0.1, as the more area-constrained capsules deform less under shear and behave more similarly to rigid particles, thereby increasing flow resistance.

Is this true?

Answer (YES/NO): YES